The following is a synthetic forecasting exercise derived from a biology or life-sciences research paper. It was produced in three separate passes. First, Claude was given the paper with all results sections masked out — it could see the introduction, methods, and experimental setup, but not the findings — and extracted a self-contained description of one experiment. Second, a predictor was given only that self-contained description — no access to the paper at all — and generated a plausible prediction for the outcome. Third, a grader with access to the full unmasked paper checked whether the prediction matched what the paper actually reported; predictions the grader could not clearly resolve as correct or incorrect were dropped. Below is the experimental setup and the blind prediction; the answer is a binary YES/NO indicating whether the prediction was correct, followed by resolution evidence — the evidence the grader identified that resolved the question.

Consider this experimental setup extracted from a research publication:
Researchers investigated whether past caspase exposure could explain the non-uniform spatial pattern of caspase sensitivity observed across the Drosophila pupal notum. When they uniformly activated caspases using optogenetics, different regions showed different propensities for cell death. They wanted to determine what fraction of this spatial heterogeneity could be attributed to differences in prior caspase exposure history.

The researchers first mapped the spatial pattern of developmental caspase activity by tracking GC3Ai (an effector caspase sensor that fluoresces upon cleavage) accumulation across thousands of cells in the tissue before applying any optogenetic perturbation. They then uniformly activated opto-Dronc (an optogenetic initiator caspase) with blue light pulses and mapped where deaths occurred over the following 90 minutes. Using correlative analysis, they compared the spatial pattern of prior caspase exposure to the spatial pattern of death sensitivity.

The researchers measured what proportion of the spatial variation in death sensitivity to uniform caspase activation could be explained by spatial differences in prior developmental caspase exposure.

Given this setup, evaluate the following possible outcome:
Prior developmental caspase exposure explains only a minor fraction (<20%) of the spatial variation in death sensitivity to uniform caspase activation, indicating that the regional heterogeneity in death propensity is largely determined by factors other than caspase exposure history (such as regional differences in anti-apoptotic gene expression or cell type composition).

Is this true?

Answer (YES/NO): NO